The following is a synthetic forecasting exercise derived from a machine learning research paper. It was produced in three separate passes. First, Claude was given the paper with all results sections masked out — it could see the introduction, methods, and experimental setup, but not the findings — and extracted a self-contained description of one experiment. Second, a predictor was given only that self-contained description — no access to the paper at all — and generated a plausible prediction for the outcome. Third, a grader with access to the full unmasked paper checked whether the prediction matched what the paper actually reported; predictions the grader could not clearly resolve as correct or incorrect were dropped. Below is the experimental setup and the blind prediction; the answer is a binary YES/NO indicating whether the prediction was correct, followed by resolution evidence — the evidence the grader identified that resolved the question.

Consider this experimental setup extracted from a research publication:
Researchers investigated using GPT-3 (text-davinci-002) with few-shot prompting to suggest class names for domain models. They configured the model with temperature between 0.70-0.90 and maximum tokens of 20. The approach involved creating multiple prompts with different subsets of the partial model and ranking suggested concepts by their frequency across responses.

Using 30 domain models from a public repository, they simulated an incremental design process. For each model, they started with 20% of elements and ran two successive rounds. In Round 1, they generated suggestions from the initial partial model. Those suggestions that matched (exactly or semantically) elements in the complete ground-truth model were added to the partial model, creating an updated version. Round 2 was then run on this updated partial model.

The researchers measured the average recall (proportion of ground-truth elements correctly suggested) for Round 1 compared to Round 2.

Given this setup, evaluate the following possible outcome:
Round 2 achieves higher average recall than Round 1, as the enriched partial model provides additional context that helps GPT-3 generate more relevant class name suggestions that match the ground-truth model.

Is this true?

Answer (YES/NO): YES